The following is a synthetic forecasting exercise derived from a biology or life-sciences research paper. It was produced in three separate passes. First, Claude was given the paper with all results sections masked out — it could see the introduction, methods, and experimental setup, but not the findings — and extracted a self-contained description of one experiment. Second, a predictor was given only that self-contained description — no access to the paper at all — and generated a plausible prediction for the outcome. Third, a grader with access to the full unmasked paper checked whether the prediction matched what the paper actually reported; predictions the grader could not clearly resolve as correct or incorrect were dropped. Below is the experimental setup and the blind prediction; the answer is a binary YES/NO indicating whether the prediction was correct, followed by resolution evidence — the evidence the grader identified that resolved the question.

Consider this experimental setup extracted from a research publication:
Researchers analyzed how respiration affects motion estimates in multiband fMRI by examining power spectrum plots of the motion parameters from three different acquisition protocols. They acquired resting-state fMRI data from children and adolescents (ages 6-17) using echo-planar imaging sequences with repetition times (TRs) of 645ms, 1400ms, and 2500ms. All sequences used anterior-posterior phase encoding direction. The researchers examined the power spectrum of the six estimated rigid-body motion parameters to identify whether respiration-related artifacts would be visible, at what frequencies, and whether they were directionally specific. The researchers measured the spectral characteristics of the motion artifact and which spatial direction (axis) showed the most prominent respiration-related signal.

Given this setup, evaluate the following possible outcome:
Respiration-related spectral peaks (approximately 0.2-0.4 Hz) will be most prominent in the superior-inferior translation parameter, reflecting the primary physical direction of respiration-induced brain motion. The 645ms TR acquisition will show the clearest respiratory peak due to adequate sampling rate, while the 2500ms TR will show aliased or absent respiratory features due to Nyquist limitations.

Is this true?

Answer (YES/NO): NO